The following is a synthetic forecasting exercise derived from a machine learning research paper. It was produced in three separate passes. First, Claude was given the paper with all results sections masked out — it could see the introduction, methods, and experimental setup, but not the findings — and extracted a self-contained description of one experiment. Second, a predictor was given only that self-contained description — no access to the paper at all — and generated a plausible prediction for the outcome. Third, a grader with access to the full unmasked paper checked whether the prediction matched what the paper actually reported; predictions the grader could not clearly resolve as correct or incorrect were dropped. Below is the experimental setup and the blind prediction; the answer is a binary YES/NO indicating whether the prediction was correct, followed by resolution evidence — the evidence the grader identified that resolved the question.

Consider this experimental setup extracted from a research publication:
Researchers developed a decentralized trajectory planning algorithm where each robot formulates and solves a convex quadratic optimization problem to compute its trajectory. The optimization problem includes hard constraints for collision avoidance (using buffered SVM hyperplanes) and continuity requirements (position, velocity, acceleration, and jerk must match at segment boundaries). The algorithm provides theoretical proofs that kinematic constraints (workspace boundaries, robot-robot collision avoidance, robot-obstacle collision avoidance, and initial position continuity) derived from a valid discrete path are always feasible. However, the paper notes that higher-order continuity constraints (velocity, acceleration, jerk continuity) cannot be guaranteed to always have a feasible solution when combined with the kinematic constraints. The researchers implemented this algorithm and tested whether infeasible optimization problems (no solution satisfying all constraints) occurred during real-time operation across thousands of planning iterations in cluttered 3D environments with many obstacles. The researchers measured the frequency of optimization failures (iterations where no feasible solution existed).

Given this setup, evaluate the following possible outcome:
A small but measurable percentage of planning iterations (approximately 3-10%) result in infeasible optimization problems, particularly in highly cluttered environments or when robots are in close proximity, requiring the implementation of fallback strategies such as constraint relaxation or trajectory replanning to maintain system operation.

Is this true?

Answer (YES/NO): NO